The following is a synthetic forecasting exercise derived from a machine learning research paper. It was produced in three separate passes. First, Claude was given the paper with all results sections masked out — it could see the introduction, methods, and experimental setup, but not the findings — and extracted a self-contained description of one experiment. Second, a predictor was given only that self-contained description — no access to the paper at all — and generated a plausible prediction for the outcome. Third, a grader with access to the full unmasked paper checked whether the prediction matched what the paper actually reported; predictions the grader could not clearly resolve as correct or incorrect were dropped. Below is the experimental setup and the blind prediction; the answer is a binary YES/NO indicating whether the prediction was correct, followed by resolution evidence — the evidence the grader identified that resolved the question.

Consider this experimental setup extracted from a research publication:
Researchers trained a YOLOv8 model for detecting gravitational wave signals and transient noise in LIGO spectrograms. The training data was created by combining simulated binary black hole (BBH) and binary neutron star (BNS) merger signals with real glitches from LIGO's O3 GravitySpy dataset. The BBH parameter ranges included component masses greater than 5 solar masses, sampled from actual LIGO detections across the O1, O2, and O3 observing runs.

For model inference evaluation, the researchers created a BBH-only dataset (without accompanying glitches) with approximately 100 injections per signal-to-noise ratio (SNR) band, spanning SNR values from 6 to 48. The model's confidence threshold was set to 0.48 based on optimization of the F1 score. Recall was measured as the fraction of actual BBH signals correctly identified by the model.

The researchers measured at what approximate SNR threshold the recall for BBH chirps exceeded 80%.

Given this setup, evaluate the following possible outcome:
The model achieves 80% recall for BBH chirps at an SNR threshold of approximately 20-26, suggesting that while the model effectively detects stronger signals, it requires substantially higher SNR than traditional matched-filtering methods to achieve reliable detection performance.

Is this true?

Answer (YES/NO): NO